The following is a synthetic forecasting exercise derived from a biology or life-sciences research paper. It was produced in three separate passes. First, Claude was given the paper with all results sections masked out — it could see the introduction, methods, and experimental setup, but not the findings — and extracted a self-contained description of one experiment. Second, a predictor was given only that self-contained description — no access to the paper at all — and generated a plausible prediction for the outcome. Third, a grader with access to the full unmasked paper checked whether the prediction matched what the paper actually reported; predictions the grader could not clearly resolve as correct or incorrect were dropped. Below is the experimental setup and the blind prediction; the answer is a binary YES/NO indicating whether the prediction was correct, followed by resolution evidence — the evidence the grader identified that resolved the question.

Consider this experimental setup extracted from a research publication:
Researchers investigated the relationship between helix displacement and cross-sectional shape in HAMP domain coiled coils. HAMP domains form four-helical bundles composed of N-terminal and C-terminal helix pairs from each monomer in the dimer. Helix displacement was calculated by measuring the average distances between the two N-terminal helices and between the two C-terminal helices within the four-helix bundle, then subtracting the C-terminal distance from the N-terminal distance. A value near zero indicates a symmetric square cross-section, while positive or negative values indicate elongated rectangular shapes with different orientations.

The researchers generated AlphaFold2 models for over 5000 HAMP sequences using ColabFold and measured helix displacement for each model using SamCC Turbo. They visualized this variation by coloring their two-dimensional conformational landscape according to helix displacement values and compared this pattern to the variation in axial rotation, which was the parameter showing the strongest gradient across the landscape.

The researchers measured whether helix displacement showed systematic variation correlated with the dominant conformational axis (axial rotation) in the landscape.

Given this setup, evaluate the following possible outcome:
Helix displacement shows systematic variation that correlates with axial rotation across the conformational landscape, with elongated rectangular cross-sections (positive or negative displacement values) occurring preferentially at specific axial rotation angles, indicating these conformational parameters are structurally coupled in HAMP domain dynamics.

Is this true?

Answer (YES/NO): NO